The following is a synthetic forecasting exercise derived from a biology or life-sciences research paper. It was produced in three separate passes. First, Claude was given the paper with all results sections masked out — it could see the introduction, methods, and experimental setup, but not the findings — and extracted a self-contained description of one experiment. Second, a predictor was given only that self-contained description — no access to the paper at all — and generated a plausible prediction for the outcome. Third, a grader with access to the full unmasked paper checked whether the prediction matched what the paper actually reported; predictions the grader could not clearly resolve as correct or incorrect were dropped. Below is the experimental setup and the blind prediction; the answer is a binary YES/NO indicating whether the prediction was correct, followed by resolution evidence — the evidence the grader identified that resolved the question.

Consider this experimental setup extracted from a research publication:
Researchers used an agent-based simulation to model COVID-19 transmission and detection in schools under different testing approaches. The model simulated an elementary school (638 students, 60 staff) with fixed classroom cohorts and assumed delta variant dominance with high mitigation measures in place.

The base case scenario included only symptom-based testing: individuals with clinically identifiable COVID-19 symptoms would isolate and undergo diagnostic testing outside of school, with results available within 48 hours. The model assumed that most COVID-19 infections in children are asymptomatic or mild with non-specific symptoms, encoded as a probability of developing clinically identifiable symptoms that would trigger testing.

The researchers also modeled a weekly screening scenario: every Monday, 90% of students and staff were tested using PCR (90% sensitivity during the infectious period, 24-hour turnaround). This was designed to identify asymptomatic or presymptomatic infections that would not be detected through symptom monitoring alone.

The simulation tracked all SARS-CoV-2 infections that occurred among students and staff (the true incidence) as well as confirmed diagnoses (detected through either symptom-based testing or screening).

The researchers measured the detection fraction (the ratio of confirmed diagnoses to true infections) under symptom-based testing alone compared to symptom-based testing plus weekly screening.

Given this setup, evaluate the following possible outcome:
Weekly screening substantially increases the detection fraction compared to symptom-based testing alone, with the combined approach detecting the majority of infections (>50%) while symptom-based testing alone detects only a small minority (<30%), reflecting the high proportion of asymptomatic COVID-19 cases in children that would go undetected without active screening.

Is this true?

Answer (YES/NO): YES